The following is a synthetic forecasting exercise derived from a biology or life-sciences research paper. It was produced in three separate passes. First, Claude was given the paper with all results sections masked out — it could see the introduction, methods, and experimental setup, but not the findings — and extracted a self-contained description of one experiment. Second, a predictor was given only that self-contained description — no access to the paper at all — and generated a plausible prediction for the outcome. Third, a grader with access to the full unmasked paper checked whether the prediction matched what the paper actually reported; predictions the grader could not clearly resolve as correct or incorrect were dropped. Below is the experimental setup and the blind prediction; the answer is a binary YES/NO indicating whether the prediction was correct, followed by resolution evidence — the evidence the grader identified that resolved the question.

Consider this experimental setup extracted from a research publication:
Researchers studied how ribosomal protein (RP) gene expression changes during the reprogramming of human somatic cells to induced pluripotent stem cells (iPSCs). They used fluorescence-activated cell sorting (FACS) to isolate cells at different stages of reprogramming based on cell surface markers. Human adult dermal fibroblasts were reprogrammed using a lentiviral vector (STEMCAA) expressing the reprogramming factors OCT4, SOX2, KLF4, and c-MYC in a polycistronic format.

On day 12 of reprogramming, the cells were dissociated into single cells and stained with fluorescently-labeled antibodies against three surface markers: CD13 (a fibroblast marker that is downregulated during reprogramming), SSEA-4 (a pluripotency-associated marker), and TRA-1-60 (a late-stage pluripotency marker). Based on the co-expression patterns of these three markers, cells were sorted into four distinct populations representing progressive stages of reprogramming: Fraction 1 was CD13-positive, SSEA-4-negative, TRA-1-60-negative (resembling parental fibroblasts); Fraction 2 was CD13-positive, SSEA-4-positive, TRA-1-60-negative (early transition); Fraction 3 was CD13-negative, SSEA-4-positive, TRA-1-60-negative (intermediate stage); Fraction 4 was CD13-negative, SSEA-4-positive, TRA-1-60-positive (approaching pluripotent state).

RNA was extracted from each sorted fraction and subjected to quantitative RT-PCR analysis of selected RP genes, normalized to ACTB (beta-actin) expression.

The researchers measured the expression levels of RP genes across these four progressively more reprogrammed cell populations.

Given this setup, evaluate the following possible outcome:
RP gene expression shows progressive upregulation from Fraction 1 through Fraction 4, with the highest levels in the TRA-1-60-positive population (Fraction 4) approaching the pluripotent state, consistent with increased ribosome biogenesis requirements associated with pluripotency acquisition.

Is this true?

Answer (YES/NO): NO